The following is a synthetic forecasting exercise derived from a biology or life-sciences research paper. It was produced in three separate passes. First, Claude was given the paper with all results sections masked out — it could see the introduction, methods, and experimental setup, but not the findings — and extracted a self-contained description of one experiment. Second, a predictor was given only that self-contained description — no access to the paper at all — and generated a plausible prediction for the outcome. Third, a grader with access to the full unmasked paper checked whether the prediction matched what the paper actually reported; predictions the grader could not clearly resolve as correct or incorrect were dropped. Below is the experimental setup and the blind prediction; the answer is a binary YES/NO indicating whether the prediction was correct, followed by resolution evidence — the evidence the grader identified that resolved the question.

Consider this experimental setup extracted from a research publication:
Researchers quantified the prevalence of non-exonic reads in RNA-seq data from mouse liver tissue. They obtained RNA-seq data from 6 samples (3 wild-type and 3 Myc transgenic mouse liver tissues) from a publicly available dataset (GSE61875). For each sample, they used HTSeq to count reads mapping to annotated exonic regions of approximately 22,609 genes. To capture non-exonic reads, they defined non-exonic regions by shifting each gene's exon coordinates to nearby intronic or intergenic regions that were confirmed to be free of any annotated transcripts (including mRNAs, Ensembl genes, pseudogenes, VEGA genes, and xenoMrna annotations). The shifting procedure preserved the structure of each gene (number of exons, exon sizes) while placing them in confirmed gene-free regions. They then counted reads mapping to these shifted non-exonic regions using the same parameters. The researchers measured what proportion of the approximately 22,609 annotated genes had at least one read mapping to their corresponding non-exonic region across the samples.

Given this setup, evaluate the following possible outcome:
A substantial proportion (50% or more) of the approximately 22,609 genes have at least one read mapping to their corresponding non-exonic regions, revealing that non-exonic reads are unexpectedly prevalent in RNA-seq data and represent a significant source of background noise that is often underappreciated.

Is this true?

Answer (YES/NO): YES